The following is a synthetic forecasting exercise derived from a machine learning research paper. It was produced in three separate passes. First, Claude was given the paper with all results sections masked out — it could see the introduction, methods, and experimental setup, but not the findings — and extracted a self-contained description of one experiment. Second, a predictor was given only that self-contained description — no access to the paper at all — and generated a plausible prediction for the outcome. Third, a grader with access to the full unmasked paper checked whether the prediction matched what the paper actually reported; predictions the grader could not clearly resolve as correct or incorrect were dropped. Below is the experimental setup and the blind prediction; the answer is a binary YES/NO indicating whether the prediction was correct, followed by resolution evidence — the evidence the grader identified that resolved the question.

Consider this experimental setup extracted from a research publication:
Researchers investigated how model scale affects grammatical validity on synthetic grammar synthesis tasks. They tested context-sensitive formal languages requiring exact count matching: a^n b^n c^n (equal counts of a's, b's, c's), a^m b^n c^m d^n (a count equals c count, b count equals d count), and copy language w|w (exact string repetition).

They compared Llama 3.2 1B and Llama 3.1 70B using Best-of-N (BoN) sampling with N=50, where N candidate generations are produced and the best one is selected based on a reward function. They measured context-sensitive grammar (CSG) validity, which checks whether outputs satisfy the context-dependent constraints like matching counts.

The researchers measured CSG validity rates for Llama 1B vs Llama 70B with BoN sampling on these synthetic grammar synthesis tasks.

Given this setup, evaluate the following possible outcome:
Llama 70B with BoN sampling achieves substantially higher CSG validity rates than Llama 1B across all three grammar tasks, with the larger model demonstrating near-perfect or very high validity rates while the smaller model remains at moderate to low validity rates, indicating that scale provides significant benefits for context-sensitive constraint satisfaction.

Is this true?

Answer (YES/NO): NO